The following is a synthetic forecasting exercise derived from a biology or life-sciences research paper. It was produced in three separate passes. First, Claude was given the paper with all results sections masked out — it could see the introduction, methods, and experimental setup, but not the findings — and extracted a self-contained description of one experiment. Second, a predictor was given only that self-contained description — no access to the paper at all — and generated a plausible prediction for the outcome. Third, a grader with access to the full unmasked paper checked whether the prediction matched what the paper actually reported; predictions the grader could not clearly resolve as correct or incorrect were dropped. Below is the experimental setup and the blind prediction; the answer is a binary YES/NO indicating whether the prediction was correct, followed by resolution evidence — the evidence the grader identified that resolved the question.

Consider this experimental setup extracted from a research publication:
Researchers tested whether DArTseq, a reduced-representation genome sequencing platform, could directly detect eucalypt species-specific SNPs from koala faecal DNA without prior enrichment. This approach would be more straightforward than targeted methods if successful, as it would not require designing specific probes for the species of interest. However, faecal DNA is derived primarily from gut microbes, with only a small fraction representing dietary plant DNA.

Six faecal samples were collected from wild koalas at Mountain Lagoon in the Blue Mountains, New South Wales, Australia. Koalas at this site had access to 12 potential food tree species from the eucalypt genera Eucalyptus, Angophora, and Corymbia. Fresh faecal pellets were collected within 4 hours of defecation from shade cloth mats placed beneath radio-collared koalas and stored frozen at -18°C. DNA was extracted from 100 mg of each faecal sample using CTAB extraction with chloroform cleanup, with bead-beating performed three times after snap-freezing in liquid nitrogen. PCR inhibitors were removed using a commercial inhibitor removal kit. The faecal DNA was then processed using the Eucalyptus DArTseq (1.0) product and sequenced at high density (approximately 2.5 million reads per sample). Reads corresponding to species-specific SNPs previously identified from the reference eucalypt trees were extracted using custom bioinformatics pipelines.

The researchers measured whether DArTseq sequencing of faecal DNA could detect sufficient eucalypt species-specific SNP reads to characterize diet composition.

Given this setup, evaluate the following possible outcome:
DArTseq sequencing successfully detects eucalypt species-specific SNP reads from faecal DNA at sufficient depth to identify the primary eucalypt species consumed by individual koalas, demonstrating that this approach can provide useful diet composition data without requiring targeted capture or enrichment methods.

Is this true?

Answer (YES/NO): NO